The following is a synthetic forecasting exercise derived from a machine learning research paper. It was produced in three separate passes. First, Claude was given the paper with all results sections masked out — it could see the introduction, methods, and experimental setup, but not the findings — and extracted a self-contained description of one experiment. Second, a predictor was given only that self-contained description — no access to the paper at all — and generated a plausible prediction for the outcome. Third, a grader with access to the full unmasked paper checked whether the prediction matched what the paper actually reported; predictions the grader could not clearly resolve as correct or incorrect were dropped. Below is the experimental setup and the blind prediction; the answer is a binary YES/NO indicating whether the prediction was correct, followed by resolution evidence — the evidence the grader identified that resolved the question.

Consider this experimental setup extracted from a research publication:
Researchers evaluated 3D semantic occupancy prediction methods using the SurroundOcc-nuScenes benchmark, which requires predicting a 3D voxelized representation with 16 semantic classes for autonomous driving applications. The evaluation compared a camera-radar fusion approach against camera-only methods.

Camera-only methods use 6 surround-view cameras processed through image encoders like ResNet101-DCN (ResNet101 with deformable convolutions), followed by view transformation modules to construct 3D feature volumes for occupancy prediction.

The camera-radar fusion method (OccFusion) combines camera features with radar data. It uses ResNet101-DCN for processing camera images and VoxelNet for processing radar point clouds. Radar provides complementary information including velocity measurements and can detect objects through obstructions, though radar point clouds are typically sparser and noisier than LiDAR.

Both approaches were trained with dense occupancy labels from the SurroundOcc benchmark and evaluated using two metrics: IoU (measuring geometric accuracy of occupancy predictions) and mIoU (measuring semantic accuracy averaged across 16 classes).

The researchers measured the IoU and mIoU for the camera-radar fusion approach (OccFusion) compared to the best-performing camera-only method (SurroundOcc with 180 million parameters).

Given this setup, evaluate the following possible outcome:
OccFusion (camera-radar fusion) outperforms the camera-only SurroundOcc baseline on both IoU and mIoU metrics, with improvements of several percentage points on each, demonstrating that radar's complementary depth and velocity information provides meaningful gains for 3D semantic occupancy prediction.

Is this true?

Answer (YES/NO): NO